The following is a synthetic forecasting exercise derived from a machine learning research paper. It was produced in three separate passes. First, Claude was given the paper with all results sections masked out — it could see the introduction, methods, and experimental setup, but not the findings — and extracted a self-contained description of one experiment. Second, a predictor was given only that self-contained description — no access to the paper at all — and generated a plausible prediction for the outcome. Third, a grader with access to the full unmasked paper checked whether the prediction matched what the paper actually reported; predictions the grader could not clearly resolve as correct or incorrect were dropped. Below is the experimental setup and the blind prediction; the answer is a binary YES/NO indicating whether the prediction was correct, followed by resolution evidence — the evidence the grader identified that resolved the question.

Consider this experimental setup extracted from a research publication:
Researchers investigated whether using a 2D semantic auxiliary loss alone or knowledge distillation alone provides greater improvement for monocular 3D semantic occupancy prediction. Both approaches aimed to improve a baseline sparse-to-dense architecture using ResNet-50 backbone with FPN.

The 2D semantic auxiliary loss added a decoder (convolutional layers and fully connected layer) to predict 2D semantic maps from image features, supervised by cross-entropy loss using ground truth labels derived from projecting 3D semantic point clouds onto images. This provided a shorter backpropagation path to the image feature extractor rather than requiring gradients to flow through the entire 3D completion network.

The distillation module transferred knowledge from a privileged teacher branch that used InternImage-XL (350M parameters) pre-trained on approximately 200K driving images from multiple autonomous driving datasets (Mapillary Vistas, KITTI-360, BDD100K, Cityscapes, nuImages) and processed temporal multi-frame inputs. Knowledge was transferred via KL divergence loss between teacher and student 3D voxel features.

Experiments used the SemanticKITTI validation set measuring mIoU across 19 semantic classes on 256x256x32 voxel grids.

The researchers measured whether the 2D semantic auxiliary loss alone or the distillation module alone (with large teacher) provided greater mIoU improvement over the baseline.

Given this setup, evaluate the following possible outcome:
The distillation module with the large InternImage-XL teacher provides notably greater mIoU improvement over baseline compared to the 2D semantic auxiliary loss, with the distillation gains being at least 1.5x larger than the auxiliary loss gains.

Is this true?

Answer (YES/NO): NO